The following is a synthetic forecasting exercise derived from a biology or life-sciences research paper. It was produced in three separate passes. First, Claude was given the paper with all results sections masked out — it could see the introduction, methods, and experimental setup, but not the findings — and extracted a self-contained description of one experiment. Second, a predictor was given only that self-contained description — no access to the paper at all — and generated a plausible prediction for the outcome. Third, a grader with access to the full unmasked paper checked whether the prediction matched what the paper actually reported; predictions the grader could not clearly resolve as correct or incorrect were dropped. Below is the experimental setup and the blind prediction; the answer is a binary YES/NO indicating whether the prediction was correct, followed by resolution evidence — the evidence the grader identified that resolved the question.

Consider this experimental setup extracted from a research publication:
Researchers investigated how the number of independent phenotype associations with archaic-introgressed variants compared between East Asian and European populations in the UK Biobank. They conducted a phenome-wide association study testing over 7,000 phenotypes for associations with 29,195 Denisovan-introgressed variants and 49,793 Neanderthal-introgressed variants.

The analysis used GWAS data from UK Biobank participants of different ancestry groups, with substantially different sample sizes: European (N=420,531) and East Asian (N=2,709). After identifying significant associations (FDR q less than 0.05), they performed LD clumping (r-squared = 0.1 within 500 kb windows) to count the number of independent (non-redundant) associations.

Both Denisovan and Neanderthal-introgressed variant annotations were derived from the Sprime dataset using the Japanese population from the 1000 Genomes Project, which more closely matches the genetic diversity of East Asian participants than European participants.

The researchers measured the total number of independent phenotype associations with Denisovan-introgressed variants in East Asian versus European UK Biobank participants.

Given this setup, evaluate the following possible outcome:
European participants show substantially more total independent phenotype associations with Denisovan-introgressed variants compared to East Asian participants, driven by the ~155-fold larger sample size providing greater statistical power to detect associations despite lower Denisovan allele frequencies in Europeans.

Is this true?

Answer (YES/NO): YES